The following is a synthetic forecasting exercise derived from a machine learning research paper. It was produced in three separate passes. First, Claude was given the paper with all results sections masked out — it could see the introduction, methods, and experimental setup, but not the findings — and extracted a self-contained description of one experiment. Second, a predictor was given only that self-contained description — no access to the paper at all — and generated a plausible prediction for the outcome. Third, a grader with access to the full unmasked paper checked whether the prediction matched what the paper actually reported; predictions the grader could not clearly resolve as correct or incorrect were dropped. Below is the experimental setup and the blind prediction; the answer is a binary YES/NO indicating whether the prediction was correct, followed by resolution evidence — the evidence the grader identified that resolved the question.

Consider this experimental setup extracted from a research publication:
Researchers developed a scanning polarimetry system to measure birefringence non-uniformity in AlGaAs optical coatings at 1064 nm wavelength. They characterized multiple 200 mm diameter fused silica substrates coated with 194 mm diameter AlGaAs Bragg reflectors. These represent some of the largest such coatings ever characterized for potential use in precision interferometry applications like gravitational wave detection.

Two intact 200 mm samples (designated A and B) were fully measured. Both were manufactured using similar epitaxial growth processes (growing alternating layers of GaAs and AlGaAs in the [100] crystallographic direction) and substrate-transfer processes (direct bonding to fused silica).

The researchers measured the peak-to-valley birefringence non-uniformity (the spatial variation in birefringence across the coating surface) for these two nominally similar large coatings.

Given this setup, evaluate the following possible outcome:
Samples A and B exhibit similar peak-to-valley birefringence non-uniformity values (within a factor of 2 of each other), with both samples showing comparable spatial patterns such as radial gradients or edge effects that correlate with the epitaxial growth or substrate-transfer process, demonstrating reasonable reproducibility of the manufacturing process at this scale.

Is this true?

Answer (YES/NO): NO